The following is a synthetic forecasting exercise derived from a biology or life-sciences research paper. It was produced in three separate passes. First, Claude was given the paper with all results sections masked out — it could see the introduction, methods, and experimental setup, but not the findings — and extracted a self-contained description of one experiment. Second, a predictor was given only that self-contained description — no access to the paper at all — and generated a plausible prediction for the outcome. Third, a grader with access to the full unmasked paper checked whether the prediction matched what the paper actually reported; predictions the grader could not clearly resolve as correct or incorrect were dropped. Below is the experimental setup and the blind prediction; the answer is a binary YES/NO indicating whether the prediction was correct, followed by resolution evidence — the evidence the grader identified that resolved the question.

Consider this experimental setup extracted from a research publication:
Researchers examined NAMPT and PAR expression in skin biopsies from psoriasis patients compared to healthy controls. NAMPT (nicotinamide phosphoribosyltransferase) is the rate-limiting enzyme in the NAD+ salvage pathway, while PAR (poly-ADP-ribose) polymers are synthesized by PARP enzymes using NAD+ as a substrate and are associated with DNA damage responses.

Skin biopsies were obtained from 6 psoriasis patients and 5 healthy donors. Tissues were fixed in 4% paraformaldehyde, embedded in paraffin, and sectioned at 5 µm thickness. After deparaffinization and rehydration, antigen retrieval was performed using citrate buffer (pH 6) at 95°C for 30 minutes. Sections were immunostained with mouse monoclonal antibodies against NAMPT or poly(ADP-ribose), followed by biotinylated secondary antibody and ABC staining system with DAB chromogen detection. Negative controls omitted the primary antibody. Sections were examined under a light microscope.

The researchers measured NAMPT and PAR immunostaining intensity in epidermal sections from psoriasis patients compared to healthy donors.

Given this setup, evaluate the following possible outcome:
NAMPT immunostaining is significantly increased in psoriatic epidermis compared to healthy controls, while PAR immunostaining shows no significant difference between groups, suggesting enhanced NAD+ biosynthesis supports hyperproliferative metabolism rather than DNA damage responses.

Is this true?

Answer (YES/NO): NO